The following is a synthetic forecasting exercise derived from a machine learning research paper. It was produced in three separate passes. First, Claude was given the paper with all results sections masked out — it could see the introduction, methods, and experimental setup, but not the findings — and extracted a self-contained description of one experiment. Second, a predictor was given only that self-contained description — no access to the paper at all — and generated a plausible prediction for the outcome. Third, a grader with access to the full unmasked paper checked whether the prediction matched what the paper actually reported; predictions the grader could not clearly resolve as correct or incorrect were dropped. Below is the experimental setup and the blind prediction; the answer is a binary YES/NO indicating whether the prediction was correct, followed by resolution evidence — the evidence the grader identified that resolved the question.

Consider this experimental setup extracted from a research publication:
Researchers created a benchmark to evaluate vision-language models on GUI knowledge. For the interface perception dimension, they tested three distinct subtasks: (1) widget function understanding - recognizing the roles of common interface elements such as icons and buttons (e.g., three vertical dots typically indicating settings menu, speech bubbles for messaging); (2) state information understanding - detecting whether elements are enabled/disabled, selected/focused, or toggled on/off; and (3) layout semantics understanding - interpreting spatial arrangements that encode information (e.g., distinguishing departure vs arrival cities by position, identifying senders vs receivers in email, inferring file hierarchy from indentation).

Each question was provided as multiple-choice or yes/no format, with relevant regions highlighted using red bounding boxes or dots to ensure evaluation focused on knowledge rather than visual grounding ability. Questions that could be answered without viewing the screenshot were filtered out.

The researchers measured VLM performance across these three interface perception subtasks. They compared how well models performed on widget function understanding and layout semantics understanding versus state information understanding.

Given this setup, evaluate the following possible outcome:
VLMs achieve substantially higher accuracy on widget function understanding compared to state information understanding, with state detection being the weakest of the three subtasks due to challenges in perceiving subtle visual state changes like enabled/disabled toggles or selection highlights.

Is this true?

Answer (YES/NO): YES